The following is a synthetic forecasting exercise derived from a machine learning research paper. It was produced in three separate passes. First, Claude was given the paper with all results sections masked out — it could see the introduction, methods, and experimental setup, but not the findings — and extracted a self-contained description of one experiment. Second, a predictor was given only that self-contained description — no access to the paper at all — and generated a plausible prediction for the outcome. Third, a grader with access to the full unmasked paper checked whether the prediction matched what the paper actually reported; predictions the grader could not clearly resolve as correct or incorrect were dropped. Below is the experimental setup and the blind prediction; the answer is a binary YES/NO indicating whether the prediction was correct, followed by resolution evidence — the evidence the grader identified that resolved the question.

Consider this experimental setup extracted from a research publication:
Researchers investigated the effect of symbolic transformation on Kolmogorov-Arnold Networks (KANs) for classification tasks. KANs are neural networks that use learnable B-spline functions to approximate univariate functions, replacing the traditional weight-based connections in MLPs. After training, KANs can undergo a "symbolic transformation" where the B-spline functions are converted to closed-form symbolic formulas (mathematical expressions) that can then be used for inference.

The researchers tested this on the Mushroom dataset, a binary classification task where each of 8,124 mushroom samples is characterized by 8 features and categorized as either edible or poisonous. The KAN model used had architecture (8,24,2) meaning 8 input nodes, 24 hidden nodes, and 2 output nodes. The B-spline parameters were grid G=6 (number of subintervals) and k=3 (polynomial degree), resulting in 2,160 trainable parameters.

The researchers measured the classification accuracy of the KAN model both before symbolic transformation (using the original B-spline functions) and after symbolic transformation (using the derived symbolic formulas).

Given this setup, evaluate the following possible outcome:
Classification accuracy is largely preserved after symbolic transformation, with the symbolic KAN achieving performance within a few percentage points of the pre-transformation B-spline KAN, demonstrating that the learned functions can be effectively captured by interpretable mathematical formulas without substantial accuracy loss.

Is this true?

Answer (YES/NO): NO